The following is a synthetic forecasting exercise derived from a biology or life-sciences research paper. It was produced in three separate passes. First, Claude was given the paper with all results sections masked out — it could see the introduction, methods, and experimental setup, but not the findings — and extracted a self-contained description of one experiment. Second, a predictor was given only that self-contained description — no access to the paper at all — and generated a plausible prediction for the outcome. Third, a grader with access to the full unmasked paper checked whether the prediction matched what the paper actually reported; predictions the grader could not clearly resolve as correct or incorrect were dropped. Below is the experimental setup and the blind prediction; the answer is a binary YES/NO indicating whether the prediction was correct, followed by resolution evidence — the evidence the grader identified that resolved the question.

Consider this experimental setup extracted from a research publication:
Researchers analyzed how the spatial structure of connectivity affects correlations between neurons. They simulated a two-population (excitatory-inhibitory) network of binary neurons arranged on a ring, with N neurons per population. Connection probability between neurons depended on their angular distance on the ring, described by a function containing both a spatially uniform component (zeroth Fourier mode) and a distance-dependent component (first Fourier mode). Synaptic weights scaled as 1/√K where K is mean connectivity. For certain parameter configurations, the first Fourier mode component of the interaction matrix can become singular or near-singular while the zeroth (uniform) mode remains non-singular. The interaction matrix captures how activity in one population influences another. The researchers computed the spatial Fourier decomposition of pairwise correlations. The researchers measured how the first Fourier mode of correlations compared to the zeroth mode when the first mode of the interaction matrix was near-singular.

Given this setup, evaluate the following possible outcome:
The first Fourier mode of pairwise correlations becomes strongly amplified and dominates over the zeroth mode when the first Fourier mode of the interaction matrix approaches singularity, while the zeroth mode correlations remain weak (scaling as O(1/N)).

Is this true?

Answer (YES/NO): YES